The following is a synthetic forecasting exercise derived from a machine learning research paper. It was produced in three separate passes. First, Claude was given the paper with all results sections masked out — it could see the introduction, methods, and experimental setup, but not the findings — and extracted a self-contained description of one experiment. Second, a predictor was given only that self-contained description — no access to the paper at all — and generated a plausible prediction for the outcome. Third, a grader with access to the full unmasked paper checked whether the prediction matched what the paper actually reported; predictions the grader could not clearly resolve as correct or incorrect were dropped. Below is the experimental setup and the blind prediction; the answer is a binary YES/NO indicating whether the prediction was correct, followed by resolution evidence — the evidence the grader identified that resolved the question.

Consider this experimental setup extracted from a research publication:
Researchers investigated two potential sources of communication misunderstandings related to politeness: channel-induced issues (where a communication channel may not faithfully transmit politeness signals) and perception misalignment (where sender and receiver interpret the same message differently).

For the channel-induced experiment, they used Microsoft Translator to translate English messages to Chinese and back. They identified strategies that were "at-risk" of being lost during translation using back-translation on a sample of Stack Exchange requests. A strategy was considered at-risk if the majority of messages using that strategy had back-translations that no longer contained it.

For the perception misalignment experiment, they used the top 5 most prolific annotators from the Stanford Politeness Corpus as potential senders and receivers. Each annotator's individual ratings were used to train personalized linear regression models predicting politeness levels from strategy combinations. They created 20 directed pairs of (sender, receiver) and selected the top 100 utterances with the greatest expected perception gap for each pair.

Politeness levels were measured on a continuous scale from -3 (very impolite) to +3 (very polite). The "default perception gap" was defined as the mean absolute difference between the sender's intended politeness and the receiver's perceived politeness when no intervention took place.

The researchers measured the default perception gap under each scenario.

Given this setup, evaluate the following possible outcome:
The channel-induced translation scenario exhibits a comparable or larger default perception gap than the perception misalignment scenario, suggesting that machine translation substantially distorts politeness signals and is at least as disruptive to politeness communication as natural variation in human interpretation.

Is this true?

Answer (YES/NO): NO